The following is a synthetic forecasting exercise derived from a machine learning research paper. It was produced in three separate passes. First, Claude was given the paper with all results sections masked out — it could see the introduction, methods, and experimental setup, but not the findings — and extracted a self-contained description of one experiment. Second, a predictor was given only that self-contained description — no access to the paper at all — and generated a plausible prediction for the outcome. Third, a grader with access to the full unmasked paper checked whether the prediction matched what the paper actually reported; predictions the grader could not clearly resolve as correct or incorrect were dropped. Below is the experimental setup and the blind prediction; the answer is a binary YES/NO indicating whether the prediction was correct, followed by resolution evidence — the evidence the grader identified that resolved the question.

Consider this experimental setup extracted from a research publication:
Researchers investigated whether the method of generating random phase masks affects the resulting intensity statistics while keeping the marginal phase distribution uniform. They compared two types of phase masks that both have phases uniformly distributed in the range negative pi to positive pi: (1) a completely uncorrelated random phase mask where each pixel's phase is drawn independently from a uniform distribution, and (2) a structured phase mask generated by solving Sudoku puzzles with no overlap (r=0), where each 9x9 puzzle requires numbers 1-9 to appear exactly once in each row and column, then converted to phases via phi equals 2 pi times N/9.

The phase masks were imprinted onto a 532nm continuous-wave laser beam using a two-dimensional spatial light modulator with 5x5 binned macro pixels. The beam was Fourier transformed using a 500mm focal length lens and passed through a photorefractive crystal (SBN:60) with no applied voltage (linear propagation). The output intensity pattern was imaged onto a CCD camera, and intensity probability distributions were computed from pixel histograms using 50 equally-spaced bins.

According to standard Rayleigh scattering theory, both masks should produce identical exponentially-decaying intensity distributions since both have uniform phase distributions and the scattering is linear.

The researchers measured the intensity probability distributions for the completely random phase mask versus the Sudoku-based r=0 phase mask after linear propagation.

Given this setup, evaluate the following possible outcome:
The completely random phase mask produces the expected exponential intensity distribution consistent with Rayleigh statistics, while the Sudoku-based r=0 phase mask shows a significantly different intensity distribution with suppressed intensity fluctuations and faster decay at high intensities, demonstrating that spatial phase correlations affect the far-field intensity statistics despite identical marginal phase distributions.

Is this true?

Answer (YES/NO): NO